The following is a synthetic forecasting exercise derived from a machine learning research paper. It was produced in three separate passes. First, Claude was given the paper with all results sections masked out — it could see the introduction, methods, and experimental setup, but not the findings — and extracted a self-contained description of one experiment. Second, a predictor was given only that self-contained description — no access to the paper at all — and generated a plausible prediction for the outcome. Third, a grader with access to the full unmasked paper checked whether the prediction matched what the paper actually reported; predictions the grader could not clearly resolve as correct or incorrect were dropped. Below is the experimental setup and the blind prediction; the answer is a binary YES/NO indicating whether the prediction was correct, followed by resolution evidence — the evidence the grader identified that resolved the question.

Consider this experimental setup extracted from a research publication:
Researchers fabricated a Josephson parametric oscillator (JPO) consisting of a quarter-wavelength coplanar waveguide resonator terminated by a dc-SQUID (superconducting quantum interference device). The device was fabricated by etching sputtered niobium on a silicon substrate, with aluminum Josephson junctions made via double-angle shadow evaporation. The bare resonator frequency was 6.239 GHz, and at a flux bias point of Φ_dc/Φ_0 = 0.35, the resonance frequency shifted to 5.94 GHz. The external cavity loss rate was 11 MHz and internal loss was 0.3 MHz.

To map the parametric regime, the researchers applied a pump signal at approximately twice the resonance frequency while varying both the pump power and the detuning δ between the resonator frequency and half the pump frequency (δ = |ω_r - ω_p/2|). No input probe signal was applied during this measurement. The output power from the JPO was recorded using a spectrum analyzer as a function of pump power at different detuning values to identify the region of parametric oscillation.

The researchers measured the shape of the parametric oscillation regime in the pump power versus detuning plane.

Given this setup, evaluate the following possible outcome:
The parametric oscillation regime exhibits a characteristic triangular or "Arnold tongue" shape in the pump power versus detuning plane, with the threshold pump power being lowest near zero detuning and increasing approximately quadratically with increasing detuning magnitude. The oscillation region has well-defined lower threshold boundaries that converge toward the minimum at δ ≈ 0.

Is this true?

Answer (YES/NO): NO